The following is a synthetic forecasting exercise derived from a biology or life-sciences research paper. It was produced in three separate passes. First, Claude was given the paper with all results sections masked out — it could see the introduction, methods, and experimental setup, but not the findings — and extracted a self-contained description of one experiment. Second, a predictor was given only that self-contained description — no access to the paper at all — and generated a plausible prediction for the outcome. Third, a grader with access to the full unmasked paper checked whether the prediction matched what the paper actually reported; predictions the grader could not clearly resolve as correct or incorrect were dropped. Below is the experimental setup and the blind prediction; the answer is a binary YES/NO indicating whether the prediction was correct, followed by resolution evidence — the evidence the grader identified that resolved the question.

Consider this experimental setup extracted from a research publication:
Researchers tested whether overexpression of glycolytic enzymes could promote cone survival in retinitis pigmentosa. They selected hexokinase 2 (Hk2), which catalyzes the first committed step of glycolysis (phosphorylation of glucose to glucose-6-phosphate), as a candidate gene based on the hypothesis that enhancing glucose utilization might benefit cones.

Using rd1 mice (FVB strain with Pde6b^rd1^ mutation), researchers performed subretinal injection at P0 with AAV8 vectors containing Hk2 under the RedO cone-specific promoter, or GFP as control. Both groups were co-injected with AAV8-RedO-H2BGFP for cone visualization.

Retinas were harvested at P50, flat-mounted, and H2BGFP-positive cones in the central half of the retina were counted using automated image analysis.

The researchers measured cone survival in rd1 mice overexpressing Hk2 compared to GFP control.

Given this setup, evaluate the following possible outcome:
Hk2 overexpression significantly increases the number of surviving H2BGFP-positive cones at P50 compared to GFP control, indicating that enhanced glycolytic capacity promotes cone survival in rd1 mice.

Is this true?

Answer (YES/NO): NO